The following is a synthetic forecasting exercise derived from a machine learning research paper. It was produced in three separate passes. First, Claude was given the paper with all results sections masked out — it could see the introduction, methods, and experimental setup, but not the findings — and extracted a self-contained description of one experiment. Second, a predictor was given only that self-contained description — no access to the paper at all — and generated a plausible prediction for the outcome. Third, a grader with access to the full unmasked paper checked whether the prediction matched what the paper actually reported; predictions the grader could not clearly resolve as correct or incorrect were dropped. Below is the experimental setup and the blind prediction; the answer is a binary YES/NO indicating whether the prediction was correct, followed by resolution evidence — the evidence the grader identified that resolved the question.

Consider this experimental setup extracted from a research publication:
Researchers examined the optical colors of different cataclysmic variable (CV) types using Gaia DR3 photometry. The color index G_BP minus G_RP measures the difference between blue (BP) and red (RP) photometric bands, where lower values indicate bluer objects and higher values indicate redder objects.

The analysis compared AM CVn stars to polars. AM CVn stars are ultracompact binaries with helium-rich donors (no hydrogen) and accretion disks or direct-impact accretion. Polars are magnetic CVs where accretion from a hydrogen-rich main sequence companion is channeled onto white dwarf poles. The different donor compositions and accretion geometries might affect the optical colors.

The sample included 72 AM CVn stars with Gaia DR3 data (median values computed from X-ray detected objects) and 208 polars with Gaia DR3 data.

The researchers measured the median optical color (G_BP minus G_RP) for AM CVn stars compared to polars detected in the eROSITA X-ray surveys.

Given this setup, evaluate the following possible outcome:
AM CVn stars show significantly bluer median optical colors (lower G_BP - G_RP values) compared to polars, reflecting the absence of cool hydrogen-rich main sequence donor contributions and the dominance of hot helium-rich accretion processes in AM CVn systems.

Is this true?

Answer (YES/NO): YES